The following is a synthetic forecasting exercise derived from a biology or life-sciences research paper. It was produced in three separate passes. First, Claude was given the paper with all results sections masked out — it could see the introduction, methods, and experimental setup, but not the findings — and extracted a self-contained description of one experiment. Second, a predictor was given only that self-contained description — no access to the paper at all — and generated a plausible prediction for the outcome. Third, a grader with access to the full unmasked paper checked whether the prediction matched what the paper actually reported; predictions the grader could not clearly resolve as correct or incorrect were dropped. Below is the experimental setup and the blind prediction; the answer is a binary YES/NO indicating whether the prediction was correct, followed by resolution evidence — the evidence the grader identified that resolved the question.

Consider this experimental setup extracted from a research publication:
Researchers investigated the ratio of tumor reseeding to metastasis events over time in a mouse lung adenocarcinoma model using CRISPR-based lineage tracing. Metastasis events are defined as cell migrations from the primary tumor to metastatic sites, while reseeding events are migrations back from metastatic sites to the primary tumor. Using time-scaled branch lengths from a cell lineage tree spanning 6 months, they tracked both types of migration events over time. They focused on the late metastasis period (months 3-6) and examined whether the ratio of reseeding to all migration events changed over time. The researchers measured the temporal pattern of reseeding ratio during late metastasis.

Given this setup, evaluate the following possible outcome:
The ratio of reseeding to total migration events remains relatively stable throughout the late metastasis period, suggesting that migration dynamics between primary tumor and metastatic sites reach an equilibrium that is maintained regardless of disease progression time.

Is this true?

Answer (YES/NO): YES